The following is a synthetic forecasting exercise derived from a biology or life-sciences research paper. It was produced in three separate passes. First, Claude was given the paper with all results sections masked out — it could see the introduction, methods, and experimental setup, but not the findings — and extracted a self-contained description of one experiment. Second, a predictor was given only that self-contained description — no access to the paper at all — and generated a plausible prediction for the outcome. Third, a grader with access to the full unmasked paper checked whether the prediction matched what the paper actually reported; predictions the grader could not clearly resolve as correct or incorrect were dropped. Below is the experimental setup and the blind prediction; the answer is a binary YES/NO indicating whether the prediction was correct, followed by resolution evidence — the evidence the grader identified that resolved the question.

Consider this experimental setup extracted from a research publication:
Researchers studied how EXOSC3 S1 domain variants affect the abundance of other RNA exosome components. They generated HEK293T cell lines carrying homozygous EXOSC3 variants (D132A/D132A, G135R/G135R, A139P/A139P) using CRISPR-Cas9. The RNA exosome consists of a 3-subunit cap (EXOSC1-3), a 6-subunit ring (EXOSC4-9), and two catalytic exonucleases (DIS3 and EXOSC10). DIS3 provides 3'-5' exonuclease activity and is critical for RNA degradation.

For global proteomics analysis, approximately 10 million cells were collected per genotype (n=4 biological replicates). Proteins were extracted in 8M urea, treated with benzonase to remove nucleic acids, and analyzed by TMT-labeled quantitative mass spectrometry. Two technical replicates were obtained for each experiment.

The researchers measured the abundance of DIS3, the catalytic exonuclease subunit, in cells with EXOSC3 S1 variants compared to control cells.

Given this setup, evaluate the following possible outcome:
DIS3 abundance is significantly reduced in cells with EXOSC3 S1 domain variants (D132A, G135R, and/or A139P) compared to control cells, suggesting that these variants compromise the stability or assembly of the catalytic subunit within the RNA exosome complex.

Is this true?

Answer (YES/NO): NO